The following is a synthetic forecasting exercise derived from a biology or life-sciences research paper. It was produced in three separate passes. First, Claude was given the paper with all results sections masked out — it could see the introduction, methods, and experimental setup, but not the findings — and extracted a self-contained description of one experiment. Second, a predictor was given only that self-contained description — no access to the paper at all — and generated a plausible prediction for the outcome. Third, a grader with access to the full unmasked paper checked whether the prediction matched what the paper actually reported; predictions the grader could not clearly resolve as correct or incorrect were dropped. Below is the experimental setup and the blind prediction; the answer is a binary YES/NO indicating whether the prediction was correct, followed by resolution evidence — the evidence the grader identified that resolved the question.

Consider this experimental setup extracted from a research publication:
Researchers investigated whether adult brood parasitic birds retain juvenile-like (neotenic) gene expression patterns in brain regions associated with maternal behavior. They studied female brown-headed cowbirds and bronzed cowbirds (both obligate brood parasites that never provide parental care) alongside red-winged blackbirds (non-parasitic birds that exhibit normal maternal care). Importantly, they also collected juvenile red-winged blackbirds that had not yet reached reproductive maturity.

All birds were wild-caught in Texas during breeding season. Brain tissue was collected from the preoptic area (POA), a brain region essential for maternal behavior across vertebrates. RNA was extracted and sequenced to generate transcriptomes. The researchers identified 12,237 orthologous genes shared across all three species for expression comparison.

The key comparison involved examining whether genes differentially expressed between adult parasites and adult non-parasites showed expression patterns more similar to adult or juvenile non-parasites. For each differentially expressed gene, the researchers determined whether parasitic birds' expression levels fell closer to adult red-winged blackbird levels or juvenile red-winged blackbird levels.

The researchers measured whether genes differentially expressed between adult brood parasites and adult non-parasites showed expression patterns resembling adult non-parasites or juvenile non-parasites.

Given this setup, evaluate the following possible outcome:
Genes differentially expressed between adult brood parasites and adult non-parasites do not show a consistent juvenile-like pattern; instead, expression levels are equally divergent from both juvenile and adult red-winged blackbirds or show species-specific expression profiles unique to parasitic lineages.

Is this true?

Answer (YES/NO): NO